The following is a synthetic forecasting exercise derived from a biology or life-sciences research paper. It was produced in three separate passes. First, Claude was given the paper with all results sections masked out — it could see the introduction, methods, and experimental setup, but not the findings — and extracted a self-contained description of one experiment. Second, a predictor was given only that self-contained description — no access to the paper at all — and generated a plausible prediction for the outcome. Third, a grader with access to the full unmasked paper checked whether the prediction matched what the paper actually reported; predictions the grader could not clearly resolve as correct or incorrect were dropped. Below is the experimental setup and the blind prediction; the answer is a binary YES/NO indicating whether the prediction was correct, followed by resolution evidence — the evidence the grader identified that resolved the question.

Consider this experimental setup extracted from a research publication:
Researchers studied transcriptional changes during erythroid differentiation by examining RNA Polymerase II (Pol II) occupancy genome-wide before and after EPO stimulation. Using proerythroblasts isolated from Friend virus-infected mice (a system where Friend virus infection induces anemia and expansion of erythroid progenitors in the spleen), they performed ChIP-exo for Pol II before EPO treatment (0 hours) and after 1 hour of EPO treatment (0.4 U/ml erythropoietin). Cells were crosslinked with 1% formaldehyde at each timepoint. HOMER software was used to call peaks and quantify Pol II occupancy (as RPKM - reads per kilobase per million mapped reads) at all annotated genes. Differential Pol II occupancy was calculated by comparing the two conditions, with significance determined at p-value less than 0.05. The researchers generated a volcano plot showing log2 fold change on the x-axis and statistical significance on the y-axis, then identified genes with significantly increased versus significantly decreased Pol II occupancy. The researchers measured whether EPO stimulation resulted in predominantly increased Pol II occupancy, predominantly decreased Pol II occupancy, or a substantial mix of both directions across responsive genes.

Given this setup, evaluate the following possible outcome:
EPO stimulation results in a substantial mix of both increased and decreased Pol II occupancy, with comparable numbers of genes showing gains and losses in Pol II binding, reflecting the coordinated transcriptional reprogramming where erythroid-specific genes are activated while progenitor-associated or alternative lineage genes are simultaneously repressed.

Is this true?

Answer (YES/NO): YES